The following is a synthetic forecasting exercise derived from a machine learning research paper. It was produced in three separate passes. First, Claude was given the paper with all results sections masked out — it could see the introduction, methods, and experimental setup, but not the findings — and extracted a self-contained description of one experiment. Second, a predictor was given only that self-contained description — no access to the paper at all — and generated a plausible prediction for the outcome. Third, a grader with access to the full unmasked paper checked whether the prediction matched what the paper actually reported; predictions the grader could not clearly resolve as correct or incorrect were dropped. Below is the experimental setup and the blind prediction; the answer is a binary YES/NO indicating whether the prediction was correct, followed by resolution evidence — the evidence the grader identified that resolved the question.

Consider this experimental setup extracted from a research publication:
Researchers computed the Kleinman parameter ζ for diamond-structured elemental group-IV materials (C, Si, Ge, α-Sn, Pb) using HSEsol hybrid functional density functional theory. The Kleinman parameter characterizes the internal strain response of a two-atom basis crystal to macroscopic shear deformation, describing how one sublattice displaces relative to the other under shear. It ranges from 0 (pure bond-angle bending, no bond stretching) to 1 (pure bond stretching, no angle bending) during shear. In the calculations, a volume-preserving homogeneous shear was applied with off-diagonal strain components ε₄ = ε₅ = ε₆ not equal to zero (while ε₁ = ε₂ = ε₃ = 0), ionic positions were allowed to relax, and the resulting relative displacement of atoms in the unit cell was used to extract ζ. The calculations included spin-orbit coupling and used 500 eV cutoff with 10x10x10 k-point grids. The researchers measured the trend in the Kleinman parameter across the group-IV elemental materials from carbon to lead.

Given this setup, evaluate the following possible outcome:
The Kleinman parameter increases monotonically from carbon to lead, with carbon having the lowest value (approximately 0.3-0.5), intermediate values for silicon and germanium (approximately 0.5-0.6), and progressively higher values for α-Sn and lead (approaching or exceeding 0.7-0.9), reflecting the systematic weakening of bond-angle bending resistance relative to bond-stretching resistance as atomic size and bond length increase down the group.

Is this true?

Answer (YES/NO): NO